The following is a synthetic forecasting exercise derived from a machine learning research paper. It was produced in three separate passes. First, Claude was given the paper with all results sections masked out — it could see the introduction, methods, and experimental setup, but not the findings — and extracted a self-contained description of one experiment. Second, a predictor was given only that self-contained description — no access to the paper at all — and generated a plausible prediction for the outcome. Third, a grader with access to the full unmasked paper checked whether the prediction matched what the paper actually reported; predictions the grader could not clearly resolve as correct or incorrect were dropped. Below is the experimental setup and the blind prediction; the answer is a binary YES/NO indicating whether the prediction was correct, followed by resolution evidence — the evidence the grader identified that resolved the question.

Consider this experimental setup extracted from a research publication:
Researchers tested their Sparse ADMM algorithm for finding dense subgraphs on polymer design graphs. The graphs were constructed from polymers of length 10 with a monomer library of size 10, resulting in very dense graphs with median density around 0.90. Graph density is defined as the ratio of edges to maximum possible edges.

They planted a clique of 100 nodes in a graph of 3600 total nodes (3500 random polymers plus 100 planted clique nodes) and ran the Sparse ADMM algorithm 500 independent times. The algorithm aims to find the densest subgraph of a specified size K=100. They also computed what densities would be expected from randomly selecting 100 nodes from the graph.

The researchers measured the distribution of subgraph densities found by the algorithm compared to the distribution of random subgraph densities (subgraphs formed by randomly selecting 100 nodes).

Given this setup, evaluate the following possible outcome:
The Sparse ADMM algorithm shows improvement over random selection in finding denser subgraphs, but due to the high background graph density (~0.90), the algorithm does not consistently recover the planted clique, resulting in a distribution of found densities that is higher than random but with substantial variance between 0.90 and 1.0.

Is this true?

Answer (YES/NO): NO